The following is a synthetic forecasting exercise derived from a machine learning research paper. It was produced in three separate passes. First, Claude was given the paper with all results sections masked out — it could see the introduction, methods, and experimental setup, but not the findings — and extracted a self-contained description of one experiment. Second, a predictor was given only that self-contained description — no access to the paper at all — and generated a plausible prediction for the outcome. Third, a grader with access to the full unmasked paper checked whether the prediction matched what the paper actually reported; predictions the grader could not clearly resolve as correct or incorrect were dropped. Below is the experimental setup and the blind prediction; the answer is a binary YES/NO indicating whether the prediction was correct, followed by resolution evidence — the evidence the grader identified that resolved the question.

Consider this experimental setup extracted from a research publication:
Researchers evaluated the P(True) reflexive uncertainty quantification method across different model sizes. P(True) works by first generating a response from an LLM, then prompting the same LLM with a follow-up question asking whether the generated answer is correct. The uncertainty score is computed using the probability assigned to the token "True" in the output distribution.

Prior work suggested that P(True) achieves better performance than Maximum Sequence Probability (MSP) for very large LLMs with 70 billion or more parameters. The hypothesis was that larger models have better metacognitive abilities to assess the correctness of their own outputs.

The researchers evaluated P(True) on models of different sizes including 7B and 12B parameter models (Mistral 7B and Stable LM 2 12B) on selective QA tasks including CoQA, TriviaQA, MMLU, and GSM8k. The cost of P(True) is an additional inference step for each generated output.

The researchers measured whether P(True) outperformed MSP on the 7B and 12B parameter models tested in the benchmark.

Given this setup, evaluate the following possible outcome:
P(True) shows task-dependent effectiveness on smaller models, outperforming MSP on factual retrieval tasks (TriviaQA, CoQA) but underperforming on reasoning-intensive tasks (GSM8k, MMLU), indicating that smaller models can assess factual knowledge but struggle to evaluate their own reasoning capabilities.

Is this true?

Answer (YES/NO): NO